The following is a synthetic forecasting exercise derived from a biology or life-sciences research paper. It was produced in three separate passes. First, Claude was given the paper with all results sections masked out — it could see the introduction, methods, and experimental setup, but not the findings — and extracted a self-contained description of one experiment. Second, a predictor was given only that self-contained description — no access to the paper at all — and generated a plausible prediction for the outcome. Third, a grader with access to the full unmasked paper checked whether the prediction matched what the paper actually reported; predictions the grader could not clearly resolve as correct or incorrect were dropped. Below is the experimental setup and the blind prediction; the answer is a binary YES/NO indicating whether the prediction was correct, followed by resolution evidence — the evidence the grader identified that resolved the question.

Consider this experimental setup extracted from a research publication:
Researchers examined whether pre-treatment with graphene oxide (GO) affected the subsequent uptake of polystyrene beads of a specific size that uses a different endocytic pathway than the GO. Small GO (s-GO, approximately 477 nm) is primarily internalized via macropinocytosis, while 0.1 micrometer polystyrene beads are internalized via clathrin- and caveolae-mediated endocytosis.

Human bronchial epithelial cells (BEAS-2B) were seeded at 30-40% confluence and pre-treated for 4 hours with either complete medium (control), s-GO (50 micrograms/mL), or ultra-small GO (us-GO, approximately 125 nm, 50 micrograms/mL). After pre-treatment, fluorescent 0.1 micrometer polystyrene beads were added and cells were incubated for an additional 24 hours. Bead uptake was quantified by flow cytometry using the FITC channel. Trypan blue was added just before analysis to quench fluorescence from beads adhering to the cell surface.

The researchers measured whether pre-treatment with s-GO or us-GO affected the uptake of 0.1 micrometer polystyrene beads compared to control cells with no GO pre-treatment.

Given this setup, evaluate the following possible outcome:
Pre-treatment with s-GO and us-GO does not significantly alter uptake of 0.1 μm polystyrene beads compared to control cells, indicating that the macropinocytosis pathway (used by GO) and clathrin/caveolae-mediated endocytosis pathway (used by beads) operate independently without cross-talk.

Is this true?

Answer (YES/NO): NO